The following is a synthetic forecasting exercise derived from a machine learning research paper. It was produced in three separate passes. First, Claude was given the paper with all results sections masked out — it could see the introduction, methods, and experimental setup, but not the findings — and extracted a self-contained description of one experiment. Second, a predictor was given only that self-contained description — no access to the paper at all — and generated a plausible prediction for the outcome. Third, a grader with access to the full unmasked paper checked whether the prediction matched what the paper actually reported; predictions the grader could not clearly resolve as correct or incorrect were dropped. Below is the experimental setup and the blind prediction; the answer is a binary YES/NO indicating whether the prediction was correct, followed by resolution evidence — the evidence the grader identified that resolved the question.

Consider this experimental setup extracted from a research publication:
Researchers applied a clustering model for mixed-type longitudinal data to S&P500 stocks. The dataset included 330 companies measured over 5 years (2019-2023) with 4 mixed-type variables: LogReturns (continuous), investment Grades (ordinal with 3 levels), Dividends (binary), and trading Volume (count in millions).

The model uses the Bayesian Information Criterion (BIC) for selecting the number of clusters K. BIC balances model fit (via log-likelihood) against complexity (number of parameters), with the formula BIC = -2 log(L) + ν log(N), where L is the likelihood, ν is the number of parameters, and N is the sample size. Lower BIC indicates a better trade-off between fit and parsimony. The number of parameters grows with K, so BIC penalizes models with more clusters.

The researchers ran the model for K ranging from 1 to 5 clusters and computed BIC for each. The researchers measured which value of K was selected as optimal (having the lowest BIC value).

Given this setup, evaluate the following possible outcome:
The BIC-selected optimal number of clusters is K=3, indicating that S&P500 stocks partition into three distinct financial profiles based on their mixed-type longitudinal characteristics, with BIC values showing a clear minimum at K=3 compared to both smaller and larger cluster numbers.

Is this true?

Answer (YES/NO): NO